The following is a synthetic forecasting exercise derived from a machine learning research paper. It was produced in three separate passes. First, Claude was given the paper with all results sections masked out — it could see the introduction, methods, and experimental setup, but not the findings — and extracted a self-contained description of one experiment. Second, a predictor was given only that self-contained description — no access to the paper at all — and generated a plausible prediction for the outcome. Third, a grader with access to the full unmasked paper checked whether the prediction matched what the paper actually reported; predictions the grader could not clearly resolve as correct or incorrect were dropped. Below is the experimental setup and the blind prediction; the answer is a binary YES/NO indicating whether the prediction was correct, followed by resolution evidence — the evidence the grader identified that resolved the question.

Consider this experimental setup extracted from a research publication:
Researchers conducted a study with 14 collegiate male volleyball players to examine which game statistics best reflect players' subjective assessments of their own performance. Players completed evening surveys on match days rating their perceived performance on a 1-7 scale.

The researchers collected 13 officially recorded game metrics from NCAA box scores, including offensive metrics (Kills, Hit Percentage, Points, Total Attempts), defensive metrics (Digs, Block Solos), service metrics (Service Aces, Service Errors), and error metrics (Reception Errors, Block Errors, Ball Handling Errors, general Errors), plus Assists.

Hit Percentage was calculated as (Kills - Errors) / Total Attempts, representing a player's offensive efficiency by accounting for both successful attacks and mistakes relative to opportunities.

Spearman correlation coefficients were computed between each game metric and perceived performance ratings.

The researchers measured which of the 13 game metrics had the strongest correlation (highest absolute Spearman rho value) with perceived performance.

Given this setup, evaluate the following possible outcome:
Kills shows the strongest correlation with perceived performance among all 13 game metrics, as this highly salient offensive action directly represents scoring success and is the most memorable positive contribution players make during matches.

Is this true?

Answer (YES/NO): NO